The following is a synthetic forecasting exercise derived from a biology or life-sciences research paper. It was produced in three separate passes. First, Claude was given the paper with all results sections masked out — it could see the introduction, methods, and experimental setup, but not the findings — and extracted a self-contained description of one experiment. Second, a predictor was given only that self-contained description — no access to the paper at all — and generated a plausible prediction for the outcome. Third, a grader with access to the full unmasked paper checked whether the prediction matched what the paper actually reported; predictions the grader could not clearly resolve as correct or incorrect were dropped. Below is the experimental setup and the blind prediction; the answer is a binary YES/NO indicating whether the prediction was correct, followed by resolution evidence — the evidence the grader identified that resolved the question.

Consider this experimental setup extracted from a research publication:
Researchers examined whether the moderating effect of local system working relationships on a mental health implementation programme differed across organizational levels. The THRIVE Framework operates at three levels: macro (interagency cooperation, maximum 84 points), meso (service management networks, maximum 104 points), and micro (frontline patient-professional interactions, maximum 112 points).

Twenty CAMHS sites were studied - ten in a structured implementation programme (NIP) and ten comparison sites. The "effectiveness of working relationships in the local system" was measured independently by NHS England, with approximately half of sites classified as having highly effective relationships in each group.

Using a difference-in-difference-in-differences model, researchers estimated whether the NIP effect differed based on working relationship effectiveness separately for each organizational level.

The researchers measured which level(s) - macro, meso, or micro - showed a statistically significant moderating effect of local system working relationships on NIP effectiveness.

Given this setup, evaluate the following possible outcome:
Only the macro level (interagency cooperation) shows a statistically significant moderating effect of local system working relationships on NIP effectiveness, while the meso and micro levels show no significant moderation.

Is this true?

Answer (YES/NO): YES